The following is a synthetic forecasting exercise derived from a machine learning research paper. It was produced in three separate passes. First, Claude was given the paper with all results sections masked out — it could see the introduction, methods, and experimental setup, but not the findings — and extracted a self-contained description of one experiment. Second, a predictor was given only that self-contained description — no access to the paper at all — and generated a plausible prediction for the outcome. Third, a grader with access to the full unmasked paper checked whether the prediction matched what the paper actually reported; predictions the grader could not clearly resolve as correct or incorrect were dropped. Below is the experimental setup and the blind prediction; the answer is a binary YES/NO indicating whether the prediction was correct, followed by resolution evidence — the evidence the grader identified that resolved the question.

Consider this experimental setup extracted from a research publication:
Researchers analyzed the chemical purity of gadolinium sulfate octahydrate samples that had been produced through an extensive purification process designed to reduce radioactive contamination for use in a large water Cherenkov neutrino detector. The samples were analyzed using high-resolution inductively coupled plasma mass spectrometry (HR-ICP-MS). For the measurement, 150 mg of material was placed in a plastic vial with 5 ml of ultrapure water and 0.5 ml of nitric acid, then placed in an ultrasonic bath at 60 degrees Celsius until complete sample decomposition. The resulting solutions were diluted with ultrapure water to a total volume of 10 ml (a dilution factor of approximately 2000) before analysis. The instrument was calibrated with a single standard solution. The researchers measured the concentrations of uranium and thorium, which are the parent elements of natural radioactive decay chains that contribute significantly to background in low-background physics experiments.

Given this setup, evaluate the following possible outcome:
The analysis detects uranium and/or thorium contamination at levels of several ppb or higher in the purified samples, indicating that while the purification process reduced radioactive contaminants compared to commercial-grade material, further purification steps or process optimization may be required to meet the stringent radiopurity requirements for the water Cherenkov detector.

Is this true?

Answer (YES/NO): NO